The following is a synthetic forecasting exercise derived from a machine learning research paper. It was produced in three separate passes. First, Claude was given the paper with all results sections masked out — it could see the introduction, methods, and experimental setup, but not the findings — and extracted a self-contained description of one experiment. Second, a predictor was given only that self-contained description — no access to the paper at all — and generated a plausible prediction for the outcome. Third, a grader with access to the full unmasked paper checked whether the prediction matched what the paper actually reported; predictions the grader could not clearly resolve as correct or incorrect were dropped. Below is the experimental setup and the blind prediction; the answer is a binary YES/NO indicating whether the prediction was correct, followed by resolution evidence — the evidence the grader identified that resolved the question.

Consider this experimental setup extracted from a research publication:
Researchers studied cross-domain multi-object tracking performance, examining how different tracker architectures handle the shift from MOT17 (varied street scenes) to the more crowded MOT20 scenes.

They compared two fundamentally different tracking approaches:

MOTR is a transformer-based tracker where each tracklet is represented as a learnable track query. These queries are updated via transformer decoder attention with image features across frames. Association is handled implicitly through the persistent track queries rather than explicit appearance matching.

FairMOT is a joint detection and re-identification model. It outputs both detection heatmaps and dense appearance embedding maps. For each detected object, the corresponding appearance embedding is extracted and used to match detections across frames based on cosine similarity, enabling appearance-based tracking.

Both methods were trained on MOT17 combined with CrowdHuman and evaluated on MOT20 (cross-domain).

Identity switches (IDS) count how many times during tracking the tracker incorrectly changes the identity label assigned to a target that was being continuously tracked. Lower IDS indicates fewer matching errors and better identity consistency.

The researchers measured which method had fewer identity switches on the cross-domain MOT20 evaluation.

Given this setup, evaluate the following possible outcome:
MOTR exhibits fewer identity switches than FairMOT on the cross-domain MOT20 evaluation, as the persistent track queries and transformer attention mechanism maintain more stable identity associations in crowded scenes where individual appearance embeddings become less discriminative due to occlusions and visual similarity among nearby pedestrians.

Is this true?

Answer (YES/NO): YES